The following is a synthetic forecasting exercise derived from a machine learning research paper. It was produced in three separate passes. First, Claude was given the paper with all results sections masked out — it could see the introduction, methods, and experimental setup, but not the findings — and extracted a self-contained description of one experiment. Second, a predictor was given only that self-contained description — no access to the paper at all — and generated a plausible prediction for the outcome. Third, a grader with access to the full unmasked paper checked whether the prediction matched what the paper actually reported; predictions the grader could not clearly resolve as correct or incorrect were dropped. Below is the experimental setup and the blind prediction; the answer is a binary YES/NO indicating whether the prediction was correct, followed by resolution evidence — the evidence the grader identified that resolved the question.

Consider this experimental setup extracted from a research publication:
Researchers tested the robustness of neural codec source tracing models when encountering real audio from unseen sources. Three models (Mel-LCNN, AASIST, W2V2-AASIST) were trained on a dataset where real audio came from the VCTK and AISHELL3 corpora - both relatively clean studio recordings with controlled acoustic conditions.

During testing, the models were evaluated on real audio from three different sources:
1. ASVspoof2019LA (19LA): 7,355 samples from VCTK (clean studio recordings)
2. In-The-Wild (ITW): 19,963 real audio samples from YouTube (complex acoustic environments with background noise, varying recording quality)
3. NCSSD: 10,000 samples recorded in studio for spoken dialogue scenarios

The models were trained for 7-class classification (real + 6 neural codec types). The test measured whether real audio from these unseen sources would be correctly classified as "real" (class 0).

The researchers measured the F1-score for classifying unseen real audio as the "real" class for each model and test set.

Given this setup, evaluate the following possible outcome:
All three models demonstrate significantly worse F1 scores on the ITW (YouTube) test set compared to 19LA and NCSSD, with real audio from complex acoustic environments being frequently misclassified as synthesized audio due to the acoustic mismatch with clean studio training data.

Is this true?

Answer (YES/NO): NO